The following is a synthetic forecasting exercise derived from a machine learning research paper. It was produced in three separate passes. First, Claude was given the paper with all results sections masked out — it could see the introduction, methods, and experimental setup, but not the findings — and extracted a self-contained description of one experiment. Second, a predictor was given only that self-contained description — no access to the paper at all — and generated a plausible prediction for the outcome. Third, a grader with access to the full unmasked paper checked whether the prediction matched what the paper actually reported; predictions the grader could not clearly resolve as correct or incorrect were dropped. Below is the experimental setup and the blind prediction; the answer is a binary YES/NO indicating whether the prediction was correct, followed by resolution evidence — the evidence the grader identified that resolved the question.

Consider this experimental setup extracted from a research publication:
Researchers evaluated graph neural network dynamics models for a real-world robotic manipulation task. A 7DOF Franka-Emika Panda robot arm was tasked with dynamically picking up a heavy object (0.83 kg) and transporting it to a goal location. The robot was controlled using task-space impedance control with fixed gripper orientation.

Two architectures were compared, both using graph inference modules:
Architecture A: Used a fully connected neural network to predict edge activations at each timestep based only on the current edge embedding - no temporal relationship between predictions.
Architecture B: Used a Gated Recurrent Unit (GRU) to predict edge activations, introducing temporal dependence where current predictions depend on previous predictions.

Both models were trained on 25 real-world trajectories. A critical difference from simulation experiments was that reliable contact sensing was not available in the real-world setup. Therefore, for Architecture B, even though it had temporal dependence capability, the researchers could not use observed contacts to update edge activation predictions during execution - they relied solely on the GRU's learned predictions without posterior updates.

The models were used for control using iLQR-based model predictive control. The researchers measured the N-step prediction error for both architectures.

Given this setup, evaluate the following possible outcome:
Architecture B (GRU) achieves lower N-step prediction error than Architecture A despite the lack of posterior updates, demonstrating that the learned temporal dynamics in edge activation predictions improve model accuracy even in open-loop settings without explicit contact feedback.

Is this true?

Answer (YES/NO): NO